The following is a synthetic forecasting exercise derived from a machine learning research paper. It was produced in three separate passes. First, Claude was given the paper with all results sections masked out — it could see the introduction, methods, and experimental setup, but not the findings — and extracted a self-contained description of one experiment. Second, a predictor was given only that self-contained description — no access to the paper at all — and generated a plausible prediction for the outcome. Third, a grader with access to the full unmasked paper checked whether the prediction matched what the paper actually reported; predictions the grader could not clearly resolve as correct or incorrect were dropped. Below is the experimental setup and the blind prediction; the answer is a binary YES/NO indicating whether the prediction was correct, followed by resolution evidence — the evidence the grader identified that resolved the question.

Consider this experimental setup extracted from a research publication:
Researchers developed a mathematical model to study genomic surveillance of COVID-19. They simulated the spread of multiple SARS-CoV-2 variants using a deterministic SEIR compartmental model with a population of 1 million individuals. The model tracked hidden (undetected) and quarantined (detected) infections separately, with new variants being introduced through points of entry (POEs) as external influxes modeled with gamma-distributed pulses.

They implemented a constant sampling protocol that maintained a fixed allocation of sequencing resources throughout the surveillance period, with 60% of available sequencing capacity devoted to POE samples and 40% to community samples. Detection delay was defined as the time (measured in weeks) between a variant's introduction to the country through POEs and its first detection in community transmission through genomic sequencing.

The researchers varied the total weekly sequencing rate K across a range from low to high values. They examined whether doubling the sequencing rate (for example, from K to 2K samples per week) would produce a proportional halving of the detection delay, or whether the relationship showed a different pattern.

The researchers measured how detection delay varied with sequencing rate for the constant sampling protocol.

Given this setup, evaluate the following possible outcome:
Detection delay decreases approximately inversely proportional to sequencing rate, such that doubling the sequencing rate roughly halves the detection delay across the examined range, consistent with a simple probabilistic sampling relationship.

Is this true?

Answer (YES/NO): NO